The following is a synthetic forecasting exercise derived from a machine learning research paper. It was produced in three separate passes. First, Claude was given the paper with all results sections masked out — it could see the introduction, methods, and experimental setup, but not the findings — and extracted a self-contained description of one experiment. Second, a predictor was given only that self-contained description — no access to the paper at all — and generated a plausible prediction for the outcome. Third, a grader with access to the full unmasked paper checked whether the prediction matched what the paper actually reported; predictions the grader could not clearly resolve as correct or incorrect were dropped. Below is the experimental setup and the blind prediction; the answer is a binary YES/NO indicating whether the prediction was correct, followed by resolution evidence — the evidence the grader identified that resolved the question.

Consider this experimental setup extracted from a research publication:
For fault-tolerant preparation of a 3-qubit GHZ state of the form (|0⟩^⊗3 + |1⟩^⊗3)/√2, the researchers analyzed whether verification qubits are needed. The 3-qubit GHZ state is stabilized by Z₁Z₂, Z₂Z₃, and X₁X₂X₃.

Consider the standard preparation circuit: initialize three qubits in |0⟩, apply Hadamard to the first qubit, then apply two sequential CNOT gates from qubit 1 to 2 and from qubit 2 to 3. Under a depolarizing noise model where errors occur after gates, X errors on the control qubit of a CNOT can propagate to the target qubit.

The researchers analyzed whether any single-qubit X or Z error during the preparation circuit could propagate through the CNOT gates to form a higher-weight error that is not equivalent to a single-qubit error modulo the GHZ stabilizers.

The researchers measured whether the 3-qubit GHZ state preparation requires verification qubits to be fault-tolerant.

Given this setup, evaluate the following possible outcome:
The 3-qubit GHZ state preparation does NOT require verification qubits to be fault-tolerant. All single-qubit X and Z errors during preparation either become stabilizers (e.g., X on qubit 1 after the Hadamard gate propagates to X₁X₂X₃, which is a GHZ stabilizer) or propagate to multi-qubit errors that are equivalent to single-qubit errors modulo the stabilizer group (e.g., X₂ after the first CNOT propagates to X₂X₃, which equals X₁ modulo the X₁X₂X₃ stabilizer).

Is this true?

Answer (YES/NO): YES